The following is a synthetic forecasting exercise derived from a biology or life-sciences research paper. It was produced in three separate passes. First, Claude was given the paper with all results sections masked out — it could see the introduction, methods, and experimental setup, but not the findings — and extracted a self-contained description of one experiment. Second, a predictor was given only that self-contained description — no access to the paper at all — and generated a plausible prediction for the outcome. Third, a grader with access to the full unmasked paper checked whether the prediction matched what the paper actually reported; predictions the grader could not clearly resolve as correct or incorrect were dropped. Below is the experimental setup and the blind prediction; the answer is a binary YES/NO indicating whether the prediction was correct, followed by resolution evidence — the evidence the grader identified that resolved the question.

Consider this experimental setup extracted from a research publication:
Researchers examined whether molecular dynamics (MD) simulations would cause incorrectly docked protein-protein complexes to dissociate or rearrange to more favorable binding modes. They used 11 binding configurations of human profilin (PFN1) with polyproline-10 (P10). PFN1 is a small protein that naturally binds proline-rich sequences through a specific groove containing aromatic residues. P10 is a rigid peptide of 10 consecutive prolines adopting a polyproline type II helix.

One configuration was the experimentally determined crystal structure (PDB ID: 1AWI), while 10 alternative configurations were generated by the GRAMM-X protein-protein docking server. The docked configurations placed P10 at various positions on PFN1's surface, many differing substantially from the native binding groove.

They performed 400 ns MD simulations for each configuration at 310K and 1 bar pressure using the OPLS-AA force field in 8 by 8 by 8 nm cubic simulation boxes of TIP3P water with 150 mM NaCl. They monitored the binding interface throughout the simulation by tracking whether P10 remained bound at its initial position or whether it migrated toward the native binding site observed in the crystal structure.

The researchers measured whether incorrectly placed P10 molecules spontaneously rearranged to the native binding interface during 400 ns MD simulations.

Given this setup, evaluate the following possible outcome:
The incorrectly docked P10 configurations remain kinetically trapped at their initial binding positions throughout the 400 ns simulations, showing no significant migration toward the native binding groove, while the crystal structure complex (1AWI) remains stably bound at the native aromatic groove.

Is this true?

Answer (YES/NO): NO